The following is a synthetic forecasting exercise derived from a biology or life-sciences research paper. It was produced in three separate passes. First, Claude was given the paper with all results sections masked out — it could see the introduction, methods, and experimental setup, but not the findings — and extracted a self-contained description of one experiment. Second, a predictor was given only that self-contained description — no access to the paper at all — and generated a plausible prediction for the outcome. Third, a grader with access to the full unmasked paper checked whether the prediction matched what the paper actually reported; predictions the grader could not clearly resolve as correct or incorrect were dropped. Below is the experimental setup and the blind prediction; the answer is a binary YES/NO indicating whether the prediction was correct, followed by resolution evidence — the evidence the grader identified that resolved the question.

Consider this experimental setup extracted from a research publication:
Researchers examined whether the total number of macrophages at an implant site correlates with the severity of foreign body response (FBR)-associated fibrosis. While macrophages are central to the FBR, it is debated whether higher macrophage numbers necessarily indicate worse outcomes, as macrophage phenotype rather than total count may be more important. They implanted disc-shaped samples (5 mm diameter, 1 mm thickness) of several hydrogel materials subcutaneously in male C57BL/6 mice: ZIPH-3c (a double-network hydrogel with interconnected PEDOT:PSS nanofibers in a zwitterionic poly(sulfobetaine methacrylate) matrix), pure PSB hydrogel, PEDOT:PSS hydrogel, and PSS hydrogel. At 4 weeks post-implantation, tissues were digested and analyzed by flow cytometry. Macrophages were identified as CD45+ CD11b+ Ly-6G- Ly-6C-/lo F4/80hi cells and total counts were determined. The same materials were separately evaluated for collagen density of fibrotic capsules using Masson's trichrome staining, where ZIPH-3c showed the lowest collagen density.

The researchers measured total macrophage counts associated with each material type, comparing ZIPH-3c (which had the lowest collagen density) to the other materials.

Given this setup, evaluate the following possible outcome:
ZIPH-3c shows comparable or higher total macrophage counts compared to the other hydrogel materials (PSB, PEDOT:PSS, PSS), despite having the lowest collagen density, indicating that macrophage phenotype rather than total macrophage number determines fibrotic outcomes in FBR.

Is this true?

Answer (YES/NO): YES